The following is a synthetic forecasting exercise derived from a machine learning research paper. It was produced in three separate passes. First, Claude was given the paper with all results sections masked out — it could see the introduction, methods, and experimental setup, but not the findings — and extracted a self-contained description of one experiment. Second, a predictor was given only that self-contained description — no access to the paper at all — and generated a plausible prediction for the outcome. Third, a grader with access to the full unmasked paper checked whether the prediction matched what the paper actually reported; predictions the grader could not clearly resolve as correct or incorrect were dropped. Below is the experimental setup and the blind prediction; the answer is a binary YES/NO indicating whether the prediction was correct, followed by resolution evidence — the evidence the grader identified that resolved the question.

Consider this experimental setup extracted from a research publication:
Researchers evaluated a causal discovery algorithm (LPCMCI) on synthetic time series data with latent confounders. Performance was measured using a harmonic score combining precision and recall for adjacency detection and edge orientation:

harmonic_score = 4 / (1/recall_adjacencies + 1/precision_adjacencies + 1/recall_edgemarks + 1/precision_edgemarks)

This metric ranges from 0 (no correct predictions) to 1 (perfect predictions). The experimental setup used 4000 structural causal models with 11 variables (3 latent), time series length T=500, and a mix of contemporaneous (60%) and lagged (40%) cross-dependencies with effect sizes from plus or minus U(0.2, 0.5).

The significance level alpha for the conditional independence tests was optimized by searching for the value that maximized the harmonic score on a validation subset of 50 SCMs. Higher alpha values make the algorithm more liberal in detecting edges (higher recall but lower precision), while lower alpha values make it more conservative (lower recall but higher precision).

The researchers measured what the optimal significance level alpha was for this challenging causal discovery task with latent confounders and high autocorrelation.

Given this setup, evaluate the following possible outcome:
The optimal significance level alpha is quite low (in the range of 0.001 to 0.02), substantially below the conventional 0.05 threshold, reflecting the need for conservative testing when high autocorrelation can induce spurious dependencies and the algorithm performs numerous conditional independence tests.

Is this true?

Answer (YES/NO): NO